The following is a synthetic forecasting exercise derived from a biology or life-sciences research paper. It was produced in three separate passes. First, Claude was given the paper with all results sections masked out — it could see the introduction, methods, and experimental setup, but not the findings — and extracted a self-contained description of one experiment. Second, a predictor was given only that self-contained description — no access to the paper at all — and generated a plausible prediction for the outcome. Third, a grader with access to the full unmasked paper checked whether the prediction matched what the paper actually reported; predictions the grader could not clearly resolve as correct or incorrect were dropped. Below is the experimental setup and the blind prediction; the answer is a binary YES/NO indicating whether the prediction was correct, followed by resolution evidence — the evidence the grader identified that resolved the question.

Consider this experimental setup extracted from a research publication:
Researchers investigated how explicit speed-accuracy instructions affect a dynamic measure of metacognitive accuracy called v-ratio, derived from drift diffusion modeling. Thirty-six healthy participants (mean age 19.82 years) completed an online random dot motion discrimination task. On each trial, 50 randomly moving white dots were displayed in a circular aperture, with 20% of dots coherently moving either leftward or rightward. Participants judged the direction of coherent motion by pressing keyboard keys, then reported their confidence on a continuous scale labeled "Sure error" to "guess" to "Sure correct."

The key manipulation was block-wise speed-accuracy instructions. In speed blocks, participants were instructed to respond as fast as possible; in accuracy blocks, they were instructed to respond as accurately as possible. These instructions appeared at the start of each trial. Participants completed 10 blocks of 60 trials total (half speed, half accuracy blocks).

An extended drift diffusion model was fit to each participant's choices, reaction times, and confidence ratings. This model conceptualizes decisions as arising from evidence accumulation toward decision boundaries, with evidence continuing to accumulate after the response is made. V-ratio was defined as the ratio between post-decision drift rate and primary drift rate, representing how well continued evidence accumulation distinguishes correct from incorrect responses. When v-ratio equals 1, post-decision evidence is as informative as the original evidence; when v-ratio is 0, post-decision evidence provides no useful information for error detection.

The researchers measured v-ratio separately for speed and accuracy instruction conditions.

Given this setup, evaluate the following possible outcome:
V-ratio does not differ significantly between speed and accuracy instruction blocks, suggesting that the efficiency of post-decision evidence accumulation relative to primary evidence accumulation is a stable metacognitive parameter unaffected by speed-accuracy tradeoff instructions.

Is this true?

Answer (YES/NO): YES